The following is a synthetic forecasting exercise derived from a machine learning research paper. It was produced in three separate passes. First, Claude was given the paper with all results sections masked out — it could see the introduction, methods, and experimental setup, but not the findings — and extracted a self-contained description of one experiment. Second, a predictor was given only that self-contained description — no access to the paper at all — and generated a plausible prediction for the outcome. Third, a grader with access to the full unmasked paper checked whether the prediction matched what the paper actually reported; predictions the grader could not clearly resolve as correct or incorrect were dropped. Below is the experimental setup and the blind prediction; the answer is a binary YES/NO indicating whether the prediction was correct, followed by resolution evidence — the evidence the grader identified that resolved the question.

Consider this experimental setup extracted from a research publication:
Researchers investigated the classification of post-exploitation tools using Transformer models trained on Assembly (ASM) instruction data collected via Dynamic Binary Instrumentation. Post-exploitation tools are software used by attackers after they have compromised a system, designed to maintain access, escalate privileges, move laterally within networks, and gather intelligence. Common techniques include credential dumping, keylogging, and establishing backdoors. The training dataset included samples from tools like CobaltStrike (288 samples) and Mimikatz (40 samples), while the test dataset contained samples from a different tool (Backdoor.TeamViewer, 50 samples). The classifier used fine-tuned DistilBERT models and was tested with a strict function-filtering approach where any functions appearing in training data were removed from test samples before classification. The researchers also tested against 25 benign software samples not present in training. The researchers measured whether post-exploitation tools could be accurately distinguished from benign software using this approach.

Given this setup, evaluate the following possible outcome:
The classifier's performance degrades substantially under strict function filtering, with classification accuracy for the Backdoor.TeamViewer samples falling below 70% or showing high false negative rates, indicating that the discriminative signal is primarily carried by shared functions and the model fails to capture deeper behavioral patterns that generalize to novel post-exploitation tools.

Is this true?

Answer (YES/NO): NO